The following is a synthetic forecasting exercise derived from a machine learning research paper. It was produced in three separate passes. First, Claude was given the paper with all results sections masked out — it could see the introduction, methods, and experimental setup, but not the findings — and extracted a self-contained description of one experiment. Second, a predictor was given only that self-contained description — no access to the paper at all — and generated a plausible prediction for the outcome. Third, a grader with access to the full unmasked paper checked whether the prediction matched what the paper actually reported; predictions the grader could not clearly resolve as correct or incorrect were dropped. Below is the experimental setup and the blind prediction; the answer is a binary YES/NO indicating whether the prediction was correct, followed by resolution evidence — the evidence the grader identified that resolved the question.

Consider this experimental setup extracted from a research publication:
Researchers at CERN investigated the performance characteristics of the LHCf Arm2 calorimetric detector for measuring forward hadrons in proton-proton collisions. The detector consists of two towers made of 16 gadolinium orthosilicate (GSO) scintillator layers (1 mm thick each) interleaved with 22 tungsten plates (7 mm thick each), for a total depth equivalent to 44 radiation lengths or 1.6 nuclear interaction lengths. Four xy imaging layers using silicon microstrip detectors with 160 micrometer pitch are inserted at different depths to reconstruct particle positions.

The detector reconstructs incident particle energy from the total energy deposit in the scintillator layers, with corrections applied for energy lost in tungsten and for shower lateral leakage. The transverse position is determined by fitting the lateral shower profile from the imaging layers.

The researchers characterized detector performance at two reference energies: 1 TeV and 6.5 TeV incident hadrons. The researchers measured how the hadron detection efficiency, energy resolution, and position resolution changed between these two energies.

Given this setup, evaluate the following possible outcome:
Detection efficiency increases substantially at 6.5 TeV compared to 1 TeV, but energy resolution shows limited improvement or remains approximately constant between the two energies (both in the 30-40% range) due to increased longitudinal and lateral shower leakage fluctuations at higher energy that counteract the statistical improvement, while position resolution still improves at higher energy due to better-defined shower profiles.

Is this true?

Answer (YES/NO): NO